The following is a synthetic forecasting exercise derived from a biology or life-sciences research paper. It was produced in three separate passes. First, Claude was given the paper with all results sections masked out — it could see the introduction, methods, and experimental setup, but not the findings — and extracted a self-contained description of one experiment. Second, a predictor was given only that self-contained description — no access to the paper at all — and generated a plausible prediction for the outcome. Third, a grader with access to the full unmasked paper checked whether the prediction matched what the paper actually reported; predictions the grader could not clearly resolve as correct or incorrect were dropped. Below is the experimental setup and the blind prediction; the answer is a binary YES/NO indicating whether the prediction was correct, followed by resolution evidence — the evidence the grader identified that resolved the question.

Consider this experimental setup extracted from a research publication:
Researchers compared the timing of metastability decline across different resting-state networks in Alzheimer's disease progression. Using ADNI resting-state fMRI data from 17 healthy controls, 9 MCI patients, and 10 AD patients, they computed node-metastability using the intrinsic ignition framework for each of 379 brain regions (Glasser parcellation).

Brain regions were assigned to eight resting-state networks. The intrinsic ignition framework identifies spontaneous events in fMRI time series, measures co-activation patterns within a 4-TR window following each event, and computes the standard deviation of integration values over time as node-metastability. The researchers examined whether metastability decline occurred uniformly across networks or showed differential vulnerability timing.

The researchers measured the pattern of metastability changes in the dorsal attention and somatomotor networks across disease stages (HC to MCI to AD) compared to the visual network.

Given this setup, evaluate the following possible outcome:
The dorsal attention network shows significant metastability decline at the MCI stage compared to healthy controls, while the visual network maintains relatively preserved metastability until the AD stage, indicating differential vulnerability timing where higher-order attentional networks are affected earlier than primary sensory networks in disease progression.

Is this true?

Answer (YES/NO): YES